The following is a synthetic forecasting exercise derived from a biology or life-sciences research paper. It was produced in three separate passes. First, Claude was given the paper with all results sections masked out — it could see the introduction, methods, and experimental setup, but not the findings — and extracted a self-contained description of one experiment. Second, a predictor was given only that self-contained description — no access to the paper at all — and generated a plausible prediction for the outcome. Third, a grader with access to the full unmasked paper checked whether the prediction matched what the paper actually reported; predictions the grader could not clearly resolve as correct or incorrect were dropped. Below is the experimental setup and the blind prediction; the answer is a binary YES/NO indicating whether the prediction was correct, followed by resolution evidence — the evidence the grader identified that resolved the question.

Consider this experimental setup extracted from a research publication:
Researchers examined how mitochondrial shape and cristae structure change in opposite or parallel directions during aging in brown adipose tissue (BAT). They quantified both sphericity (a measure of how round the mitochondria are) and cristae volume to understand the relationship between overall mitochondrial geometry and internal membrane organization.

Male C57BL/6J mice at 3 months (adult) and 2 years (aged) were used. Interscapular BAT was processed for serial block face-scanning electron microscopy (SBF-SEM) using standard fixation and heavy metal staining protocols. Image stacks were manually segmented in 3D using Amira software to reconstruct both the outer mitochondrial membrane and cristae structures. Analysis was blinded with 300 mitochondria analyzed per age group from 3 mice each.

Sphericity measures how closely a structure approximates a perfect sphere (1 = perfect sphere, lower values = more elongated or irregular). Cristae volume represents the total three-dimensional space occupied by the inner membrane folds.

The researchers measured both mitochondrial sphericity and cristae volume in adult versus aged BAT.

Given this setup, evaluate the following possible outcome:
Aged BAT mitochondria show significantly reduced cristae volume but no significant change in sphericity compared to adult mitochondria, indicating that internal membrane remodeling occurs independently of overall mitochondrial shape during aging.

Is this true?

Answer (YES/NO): NO